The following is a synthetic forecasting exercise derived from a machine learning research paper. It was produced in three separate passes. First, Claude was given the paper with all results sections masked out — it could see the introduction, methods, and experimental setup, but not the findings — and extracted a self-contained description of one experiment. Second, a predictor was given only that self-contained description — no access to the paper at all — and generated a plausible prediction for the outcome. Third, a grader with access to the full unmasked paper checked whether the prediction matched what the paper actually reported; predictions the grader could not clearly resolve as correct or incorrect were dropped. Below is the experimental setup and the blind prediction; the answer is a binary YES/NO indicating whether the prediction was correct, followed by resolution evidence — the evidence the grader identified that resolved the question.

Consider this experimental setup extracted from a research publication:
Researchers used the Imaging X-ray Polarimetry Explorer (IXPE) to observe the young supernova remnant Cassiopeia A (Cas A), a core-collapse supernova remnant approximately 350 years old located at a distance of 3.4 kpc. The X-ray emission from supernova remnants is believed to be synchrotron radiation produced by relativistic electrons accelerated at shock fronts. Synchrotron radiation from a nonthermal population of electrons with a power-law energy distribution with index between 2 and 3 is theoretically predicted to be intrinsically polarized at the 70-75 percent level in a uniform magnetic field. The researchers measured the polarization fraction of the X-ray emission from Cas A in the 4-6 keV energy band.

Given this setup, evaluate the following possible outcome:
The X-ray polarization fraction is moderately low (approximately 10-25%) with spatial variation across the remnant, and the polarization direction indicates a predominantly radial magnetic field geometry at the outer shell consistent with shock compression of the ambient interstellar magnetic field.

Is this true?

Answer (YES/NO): NO